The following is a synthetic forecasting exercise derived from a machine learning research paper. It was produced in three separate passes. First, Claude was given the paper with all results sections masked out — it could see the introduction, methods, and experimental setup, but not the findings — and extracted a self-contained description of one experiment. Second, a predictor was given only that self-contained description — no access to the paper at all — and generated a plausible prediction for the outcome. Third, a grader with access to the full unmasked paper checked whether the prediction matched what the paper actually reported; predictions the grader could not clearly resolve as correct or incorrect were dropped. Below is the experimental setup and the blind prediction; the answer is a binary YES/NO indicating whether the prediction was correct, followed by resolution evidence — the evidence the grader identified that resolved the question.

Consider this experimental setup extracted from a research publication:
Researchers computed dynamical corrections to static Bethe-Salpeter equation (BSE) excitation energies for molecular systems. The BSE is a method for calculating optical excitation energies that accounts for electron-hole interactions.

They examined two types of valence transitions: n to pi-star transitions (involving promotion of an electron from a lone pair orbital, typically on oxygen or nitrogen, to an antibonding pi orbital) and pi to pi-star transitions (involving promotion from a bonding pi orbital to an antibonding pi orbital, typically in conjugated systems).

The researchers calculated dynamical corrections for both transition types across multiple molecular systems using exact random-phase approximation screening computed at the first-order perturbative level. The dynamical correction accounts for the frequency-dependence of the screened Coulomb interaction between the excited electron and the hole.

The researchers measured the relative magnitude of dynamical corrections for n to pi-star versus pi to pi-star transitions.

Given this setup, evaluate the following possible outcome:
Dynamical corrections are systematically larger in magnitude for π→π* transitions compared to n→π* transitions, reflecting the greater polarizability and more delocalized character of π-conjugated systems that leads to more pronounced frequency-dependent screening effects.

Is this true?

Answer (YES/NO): NO